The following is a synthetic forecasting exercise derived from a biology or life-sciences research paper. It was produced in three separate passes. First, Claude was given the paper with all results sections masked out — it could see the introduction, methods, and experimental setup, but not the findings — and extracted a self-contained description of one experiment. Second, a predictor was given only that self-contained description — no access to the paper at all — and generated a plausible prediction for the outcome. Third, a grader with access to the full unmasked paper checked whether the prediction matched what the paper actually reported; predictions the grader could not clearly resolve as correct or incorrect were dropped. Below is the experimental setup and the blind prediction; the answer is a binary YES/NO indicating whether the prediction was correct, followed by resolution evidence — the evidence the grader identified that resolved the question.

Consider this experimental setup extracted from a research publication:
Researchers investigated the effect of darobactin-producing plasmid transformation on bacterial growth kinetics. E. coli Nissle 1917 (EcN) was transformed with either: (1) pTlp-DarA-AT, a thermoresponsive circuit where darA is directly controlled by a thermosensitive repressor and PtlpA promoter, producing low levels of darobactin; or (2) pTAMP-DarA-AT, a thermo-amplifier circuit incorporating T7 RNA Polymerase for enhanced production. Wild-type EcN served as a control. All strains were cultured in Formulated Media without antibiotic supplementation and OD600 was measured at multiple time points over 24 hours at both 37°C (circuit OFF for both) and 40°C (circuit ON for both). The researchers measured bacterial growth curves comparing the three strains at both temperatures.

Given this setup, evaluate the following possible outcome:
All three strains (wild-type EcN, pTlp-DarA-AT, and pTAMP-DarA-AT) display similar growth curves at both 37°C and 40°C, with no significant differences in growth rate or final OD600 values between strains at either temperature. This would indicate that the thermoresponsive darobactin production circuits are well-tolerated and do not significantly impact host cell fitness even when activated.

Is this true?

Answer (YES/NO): NO